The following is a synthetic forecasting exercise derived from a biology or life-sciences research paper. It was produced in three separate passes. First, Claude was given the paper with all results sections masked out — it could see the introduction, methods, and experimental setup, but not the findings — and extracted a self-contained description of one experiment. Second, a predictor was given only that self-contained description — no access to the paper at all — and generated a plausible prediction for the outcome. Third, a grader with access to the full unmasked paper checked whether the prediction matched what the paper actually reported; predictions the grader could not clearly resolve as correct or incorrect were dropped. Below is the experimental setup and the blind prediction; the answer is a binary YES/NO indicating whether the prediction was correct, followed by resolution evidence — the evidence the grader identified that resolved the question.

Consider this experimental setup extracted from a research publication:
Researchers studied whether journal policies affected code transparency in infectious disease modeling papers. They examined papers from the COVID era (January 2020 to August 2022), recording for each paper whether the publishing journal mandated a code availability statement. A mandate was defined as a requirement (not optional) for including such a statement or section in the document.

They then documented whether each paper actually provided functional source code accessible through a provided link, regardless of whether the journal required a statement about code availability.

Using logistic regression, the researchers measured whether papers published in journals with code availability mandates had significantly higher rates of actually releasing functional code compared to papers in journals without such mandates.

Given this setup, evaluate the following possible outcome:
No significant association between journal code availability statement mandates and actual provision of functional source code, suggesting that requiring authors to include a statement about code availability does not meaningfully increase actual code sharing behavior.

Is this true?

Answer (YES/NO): YES